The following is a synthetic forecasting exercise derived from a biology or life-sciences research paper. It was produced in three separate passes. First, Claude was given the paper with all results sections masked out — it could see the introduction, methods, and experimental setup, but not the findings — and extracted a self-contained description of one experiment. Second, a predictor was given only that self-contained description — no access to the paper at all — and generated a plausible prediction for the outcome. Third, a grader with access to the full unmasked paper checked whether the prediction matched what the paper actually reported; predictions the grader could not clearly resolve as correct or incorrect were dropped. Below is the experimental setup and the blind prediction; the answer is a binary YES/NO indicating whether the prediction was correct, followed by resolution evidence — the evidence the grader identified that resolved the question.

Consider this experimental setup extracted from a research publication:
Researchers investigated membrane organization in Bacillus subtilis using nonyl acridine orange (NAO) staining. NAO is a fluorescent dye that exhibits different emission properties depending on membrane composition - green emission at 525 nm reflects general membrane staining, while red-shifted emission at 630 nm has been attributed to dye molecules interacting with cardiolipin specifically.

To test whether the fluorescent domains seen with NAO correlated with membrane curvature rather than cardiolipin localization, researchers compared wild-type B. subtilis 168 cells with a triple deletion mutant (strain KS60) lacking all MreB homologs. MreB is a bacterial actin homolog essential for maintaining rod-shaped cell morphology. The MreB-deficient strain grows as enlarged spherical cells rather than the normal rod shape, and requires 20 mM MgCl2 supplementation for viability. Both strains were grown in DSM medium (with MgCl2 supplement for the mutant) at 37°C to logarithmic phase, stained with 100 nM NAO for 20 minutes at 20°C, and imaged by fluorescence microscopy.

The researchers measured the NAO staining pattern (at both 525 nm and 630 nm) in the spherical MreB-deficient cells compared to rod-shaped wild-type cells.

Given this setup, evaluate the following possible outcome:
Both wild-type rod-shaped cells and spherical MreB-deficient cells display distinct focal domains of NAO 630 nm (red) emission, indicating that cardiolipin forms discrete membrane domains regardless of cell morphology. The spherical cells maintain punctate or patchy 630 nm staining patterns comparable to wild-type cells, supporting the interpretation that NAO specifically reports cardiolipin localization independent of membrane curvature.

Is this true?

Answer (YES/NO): NO